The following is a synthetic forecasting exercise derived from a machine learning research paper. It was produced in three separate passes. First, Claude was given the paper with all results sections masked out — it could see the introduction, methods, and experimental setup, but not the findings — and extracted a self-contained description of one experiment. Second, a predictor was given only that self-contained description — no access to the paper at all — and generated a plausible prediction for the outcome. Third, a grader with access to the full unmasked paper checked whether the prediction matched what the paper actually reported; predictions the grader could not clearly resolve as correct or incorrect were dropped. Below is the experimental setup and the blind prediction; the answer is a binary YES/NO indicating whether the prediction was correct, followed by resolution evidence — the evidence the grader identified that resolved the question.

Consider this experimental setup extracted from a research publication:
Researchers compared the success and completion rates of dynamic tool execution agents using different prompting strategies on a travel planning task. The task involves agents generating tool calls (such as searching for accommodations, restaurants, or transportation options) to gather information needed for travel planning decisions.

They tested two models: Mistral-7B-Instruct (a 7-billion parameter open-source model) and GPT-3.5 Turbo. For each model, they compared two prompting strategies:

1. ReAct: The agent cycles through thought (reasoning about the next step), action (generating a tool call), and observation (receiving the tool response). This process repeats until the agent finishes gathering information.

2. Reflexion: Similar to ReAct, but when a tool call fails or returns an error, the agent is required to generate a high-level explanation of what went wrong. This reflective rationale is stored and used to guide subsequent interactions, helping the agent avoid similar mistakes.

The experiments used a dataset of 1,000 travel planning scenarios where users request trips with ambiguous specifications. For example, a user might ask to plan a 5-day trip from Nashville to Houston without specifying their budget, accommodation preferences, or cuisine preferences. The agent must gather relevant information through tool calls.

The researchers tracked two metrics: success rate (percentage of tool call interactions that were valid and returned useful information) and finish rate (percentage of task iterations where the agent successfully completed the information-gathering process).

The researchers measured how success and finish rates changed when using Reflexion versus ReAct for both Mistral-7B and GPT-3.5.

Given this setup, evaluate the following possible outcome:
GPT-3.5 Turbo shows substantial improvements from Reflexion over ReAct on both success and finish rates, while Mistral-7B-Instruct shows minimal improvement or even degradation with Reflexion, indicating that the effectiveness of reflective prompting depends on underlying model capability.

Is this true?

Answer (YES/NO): YES